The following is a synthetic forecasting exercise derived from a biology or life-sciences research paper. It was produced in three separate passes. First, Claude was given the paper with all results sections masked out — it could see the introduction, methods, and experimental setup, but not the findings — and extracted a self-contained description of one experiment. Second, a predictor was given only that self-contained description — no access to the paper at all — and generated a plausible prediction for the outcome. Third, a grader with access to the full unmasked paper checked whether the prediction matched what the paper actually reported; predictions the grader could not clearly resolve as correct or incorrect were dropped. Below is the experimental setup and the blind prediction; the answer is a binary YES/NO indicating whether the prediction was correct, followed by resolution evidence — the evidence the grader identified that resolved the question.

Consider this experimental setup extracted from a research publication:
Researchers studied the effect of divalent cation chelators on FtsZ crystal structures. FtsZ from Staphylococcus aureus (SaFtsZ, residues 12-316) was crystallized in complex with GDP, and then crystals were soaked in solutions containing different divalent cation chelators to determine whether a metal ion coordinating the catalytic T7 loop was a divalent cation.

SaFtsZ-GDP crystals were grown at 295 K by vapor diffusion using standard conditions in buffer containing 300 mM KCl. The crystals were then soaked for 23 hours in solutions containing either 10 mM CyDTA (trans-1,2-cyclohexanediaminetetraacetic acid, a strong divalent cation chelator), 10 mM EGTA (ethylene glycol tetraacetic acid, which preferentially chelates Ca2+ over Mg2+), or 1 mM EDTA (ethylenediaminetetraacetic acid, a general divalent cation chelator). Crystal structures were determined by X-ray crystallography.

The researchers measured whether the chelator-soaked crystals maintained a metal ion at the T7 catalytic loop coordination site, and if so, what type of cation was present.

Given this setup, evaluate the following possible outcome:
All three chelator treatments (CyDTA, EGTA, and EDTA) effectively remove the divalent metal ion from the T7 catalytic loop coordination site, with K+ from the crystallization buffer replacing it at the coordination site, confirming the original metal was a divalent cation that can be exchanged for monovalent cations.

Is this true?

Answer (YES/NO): NO